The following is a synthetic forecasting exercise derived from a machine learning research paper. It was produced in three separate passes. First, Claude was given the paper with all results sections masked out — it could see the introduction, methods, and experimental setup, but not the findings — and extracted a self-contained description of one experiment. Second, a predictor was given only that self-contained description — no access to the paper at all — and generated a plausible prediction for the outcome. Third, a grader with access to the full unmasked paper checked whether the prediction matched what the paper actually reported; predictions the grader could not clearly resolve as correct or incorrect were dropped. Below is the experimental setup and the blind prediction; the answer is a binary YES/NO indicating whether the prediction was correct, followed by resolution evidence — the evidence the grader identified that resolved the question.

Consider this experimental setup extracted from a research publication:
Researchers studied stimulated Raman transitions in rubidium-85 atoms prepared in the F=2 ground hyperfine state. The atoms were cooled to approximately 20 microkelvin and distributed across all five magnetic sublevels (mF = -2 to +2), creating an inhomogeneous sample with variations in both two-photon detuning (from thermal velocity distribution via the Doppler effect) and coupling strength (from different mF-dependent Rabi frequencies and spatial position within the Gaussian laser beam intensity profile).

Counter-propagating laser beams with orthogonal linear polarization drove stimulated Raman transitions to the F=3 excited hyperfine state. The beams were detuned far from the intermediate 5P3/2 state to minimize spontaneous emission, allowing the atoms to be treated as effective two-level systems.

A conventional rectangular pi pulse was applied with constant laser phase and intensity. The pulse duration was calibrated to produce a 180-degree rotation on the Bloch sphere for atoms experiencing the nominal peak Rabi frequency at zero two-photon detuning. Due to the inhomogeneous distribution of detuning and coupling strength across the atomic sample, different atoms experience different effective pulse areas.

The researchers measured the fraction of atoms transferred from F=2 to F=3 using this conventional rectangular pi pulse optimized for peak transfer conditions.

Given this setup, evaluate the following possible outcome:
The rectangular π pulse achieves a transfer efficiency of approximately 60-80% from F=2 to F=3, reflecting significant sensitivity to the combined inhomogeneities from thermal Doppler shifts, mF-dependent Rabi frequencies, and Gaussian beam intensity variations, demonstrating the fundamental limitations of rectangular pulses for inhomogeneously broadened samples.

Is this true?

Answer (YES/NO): YES